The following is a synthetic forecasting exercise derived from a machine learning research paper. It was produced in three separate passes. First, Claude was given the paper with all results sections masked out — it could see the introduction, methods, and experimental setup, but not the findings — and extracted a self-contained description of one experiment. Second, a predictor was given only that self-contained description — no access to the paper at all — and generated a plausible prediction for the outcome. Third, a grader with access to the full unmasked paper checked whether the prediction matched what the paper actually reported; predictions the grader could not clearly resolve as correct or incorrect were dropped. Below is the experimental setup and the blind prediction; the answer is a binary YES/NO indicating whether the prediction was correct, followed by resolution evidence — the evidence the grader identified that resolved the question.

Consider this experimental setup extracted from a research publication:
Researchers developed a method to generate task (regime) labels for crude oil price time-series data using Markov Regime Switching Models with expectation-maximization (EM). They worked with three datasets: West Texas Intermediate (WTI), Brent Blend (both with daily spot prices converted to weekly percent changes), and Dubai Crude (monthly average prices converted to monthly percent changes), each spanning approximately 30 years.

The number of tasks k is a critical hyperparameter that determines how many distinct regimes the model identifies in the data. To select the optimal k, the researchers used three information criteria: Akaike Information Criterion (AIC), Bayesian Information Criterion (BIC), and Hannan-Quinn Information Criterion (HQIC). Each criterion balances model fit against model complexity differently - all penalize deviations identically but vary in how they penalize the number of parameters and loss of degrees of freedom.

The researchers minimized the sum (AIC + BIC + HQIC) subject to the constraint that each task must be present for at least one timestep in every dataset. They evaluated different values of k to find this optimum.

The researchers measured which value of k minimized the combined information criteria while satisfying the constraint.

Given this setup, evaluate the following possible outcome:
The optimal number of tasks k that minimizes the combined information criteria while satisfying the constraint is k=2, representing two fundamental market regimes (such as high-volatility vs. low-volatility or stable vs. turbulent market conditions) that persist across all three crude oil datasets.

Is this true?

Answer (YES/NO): NO